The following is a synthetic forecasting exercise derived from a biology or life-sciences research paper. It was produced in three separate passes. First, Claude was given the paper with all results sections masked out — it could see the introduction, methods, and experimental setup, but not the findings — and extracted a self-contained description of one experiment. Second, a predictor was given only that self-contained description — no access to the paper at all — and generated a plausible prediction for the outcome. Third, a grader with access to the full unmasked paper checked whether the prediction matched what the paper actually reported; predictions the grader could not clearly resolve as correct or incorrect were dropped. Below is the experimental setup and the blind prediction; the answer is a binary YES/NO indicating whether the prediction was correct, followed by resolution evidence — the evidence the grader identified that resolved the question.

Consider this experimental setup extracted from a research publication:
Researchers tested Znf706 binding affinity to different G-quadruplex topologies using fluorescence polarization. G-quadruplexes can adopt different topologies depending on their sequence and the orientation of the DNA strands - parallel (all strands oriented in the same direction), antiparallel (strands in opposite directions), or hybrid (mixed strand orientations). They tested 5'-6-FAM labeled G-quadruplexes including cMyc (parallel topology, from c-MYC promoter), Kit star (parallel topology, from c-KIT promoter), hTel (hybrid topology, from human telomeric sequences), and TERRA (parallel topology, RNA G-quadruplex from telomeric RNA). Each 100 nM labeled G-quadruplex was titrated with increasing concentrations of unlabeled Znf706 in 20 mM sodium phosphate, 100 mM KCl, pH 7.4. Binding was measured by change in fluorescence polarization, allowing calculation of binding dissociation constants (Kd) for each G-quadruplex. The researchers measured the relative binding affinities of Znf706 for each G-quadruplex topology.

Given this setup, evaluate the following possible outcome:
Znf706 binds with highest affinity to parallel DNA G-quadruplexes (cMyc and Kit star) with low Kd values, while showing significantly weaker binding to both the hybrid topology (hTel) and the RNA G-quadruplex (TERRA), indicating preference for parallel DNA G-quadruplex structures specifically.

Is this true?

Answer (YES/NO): NO